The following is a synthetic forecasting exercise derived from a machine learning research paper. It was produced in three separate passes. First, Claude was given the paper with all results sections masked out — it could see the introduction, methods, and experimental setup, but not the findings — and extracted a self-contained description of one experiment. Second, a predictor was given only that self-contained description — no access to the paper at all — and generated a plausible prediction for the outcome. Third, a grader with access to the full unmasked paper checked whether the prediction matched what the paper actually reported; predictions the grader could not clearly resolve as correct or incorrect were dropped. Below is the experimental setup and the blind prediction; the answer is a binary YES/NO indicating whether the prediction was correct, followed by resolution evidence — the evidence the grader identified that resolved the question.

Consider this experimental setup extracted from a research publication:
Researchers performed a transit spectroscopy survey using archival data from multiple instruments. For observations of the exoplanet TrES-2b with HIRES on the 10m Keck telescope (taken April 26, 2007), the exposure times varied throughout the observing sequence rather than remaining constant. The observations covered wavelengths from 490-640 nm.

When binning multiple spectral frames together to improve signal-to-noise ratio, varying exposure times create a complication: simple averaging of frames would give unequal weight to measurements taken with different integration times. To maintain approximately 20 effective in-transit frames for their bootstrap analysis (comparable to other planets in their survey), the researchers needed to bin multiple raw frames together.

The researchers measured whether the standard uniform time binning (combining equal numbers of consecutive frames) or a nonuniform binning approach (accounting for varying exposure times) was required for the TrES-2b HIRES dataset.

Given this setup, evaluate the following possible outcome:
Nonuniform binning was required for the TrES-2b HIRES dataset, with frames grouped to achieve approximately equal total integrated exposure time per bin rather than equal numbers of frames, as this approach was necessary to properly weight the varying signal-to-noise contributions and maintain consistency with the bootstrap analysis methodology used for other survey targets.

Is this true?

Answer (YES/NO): NO